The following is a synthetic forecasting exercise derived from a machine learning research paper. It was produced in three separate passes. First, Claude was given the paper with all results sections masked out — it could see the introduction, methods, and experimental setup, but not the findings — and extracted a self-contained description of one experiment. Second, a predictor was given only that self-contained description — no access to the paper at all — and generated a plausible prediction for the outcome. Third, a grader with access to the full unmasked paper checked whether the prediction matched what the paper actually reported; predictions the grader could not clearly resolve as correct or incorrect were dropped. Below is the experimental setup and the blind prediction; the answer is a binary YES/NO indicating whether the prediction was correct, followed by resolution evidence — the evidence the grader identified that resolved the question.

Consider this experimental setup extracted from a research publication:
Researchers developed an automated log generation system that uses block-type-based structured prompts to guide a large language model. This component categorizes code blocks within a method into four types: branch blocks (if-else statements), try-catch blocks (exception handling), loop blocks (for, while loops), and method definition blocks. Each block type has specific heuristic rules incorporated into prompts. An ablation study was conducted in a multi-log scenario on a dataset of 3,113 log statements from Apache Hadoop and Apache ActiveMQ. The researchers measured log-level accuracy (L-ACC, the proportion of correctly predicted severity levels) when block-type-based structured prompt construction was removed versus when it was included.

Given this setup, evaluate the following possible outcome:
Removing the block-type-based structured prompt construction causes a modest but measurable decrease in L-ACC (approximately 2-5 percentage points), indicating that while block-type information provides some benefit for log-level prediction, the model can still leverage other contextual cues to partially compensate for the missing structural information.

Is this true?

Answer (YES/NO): NO